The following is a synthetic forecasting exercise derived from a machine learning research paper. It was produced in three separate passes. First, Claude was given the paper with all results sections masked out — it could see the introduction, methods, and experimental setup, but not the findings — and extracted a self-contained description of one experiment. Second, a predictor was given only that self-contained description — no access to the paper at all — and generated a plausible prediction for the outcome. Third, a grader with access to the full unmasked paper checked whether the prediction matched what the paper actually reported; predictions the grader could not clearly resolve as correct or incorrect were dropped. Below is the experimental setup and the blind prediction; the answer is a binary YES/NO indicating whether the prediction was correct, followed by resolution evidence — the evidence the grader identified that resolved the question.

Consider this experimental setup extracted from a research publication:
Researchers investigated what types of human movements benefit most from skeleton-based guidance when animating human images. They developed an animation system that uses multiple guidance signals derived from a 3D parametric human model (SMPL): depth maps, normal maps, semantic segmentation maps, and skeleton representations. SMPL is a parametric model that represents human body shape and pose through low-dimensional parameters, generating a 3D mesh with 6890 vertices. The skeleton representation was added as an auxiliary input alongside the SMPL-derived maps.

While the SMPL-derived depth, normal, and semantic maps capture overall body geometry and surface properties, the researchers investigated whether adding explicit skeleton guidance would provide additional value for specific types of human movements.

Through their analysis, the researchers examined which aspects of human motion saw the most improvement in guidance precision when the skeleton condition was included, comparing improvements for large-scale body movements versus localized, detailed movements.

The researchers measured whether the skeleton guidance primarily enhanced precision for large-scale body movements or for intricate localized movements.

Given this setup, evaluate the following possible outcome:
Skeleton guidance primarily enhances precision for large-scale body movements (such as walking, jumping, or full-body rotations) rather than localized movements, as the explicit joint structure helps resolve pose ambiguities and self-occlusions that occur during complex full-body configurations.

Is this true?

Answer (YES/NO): NO